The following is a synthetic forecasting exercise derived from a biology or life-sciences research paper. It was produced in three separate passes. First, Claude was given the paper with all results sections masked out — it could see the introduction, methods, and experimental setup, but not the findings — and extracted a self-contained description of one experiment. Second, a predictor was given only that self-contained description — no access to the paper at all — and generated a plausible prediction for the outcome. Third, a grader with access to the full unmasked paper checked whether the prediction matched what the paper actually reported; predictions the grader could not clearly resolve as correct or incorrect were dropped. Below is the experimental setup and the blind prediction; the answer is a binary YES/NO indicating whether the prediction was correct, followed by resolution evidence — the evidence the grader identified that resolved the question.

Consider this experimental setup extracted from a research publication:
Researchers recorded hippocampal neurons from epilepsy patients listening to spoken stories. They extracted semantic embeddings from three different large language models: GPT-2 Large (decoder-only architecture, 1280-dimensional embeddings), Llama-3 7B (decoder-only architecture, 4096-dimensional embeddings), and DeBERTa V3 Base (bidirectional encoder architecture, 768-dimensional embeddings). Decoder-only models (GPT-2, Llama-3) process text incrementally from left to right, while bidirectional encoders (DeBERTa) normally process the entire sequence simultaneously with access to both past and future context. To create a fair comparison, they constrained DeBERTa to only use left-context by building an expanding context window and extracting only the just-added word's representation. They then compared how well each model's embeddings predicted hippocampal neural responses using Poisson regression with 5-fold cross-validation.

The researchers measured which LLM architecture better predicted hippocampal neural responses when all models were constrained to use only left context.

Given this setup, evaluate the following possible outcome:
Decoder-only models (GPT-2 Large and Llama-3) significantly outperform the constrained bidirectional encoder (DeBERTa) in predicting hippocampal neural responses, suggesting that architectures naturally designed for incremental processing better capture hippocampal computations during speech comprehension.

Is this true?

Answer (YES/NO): NO